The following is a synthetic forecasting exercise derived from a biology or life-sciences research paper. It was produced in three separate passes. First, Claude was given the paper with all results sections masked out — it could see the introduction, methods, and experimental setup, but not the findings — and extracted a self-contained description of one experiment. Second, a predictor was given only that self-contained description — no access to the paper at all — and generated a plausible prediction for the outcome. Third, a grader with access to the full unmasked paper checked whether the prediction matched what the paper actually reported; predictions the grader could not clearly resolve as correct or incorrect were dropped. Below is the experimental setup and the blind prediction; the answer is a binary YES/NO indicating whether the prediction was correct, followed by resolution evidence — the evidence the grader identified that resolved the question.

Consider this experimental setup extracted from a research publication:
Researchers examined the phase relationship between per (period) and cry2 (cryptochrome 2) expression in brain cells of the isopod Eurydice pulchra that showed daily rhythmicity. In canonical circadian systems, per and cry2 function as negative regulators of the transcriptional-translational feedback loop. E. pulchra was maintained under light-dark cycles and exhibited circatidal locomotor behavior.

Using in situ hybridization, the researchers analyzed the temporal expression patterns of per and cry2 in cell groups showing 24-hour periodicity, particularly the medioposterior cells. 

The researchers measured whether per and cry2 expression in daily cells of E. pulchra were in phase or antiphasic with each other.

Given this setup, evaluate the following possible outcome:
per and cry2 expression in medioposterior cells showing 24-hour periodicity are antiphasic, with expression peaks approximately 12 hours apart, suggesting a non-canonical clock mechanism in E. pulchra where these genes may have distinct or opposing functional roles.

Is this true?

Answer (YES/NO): NO